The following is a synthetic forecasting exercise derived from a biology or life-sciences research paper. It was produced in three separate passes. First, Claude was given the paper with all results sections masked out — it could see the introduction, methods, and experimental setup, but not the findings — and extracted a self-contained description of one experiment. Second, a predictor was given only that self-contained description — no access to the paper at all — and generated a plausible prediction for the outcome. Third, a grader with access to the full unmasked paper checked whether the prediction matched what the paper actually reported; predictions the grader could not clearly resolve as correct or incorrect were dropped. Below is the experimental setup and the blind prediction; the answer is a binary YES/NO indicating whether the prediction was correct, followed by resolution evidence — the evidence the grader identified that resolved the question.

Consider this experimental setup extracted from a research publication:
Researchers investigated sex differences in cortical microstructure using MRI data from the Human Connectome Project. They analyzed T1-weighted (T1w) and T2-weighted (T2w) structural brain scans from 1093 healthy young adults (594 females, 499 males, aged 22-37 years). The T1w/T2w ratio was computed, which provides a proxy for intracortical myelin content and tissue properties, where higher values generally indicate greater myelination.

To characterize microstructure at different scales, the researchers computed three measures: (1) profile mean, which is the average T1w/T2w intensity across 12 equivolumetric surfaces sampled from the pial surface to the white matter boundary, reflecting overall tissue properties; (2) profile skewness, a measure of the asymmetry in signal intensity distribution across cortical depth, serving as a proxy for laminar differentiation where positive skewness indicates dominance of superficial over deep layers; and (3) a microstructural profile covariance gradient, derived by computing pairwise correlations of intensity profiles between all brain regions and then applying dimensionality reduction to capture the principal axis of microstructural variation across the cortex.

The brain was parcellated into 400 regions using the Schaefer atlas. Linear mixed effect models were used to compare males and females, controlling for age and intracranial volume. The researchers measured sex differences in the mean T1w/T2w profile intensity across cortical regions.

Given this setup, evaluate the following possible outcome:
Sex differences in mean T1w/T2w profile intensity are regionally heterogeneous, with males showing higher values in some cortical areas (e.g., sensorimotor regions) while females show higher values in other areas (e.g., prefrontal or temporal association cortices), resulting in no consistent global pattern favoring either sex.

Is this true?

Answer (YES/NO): NO